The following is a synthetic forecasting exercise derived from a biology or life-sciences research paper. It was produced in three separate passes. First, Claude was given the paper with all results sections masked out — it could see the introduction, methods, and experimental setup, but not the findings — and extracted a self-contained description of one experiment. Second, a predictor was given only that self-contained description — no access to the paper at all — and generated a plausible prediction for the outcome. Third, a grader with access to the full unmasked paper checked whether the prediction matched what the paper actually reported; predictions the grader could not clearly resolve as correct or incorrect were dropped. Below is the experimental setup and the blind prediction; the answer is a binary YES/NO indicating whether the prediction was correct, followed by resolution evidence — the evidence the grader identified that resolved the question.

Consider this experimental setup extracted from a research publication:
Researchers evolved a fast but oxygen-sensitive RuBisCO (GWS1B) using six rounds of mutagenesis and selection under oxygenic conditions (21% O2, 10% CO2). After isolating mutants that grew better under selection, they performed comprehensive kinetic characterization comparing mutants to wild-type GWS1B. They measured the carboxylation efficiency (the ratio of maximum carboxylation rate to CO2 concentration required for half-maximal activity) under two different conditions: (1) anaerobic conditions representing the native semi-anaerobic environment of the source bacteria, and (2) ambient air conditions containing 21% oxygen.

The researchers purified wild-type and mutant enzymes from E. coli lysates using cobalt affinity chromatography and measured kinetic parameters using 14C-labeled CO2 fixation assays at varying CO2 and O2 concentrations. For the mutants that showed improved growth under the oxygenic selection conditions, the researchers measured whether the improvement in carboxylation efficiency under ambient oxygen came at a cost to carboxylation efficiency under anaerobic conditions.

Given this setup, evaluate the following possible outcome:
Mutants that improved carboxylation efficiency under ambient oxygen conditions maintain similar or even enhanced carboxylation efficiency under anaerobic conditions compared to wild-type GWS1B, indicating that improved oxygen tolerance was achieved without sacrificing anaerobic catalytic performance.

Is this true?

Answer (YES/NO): NO